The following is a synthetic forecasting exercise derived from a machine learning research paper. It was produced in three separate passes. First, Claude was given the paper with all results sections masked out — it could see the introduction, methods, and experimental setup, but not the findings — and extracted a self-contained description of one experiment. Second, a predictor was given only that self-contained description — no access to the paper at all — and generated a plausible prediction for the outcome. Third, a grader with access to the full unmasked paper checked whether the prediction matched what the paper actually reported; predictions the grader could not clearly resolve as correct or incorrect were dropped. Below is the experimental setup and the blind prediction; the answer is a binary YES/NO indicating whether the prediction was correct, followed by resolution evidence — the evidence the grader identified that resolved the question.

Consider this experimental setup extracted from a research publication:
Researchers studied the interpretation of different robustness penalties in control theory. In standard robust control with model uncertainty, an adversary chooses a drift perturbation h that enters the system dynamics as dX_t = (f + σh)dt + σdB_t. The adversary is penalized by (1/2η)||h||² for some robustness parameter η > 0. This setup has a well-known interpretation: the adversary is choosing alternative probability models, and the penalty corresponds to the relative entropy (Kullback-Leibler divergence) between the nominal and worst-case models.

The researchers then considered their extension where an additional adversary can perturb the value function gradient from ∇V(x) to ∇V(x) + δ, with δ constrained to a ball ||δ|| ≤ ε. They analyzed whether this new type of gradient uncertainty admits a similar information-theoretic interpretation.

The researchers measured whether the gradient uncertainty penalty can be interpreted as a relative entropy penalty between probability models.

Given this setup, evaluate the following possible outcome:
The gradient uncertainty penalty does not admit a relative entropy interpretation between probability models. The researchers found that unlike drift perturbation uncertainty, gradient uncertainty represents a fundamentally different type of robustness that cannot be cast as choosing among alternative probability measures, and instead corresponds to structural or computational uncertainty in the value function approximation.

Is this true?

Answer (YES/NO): YES